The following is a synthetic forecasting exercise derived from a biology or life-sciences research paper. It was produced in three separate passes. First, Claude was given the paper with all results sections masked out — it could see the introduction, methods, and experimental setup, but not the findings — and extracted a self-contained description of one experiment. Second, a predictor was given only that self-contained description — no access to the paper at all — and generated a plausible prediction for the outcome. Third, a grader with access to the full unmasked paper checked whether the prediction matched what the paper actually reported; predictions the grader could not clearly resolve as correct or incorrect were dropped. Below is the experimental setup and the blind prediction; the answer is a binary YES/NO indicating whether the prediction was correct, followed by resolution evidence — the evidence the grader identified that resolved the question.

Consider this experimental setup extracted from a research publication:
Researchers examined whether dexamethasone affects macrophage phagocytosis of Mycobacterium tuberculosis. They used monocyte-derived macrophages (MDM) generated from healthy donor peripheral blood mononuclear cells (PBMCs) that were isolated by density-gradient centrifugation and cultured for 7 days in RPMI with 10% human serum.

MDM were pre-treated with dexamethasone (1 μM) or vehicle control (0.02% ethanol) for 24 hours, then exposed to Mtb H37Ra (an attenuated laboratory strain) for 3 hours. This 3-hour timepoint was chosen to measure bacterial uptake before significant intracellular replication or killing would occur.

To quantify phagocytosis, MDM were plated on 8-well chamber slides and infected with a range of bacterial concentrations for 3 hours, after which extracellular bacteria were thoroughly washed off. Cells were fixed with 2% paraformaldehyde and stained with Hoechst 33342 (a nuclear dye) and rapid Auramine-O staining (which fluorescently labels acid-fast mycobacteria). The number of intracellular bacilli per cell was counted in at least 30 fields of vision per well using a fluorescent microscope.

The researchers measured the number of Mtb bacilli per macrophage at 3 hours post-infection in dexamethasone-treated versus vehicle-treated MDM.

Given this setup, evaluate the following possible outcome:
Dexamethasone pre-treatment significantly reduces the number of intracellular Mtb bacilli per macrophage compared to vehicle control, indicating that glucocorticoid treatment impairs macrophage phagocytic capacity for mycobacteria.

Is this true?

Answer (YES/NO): NO